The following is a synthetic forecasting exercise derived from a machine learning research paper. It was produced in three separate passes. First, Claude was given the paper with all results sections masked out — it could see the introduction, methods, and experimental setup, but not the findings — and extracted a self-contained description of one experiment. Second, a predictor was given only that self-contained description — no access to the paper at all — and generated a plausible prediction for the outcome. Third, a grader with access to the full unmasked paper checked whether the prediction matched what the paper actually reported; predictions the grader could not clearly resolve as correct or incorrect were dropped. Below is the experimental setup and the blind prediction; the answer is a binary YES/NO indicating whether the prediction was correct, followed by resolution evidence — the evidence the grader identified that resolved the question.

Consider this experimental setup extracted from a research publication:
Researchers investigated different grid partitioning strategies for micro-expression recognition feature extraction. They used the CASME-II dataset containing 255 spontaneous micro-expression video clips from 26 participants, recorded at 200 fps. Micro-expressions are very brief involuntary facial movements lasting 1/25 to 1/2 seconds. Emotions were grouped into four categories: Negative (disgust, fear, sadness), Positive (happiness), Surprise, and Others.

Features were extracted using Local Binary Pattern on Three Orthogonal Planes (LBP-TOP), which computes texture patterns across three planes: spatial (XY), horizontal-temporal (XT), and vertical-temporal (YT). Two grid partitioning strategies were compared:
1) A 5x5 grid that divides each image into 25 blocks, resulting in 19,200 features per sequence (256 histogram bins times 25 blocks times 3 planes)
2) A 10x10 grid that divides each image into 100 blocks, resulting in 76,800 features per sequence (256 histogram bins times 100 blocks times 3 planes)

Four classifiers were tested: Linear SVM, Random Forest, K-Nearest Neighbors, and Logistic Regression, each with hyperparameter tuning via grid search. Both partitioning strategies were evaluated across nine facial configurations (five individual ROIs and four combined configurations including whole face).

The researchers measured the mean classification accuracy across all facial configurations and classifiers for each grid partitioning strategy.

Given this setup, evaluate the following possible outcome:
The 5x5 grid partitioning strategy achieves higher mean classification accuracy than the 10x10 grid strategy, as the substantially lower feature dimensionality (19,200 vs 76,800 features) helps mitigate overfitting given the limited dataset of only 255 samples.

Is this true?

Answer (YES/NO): YES